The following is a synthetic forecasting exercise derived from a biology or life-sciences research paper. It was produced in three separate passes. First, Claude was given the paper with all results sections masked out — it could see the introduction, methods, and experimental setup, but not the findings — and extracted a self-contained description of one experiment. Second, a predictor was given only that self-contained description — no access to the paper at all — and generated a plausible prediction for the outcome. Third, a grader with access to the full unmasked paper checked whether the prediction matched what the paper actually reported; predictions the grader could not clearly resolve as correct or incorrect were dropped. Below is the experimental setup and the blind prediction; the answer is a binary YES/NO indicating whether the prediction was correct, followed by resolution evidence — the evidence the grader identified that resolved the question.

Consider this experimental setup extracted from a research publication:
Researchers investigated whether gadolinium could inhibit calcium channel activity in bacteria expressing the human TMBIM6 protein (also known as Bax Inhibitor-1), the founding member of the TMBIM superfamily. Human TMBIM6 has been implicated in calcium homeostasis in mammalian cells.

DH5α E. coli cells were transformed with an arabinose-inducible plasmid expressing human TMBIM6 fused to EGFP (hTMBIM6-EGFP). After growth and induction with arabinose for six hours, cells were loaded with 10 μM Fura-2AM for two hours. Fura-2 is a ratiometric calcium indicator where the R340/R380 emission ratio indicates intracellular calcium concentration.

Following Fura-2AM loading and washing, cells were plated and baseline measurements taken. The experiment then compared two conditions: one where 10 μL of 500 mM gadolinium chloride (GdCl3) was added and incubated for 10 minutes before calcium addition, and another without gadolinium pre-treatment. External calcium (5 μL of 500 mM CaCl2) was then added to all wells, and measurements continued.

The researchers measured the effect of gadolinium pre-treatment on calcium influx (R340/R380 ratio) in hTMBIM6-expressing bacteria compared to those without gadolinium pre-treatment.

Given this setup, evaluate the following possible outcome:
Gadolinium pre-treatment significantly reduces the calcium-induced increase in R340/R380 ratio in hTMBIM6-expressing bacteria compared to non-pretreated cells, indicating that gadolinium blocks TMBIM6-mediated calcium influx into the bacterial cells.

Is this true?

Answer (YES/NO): YES